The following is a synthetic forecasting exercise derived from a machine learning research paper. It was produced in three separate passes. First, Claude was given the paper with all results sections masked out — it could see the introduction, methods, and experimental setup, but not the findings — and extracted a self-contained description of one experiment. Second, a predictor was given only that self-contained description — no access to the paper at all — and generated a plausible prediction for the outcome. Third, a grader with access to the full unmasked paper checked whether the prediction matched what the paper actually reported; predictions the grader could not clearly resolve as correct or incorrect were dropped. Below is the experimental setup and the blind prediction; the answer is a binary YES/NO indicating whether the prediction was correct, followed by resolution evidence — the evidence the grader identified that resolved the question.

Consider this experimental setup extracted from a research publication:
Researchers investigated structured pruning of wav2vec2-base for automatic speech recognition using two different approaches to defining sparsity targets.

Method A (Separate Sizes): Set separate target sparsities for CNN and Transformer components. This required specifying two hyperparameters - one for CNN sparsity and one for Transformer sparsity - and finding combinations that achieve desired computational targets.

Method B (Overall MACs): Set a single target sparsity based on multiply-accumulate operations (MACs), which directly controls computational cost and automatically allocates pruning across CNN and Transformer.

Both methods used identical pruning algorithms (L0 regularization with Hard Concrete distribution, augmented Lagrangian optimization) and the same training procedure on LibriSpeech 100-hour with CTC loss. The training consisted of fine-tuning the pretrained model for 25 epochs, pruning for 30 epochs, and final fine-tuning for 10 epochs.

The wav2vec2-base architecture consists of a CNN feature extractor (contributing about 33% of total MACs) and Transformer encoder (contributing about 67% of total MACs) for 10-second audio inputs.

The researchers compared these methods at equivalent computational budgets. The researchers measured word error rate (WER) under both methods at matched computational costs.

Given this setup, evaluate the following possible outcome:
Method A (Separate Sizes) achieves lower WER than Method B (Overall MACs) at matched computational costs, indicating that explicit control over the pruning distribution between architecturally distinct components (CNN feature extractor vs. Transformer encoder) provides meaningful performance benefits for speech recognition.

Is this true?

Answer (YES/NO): NO